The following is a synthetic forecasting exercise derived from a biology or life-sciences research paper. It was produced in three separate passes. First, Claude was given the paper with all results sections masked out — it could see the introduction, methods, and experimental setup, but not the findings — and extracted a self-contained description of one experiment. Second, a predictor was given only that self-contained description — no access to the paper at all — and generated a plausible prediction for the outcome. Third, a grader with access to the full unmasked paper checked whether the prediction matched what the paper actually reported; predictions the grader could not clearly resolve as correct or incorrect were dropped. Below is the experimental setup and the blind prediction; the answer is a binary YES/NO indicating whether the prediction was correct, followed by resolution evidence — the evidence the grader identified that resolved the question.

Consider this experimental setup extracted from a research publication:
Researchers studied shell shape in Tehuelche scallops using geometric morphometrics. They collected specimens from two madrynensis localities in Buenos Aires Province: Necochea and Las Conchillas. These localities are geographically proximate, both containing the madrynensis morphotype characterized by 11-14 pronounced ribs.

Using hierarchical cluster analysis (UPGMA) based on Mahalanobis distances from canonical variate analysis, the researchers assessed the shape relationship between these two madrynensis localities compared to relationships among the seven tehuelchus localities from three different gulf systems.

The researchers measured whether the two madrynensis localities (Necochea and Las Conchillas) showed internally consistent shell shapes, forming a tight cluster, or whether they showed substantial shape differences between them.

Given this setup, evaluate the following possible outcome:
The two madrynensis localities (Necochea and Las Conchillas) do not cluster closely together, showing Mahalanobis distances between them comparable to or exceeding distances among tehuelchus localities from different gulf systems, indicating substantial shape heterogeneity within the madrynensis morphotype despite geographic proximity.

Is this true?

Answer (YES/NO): NO